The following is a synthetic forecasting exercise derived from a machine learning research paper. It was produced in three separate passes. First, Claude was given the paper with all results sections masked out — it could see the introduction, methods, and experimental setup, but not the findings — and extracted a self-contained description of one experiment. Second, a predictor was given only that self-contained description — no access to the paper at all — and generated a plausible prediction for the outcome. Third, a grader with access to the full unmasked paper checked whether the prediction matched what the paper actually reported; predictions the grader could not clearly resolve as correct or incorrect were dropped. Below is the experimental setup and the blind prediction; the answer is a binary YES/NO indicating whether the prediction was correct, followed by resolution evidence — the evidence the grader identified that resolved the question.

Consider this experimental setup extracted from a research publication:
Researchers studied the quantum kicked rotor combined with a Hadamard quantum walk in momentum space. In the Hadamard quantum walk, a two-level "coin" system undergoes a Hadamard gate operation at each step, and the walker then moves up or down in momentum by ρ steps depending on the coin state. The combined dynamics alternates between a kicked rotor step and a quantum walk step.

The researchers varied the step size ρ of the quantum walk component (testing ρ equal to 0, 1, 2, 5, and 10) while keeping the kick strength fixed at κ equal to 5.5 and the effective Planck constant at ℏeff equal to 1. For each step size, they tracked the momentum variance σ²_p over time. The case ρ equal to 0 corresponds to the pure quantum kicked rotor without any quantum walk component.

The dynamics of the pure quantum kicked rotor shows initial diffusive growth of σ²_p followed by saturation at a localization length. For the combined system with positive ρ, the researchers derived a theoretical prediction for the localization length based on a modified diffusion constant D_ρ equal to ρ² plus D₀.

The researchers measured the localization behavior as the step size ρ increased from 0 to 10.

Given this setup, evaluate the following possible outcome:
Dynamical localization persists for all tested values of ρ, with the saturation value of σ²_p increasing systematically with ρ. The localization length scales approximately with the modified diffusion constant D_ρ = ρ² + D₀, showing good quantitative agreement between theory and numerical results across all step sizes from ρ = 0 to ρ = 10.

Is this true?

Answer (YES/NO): NO